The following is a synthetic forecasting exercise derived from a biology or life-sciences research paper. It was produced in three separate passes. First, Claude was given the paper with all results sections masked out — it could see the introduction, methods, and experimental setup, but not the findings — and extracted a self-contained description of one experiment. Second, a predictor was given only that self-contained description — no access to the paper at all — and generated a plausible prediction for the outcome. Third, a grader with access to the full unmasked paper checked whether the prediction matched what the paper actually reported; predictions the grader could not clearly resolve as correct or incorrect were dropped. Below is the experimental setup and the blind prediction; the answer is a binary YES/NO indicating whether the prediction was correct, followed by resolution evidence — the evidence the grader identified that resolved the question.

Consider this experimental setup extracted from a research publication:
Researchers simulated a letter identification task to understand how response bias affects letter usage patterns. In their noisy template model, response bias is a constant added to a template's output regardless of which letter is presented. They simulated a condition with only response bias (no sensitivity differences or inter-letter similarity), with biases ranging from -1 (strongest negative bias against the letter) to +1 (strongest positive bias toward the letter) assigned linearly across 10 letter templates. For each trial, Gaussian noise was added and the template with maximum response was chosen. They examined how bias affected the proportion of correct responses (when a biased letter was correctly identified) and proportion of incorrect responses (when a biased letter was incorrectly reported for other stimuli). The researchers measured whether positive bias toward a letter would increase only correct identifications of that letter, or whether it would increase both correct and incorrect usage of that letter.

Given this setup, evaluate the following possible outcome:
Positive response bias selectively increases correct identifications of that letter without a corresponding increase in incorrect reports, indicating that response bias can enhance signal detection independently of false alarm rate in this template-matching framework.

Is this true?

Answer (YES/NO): NO